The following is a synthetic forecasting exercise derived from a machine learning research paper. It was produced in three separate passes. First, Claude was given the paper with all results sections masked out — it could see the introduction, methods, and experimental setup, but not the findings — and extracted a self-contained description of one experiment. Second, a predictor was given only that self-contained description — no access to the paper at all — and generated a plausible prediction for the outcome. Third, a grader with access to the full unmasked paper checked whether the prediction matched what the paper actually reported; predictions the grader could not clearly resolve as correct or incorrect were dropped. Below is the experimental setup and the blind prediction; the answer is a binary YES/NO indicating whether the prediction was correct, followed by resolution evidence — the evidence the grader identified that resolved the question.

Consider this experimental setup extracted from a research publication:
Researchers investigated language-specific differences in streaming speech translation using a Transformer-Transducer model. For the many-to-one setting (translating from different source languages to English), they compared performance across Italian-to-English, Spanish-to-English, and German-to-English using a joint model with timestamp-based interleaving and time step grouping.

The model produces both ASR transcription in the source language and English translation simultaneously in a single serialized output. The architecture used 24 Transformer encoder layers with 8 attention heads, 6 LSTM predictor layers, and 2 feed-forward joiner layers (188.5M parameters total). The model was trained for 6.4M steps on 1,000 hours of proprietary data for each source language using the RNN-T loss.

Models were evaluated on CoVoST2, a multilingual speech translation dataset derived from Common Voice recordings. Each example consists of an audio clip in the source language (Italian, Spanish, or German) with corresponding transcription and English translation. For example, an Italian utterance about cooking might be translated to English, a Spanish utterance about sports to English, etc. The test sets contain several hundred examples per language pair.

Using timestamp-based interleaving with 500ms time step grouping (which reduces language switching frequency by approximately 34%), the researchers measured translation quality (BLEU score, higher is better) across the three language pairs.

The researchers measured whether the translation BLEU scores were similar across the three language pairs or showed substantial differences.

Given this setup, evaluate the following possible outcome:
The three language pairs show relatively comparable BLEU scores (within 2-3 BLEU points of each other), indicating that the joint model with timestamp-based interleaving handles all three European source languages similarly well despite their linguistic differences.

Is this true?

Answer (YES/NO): NO